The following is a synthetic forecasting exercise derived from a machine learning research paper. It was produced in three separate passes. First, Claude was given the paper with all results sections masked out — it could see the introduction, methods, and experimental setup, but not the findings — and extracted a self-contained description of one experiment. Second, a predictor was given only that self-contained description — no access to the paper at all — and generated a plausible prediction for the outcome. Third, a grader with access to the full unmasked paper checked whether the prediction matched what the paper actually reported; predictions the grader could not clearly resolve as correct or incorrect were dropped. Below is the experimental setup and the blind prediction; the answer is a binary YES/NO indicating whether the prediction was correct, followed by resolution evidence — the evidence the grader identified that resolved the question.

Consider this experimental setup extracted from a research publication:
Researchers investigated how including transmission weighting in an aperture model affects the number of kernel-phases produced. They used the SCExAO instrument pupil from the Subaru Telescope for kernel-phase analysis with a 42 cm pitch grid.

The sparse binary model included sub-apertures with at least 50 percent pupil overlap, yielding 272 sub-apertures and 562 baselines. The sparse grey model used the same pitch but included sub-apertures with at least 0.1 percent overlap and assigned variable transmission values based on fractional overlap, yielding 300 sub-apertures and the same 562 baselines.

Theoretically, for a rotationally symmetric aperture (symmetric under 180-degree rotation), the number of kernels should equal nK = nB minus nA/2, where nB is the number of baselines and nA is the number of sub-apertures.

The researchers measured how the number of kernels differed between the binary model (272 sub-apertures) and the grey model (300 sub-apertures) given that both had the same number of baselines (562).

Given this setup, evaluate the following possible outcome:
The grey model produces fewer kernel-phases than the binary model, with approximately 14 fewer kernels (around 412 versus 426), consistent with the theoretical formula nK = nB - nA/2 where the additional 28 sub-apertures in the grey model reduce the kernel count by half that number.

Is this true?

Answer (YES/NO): YES